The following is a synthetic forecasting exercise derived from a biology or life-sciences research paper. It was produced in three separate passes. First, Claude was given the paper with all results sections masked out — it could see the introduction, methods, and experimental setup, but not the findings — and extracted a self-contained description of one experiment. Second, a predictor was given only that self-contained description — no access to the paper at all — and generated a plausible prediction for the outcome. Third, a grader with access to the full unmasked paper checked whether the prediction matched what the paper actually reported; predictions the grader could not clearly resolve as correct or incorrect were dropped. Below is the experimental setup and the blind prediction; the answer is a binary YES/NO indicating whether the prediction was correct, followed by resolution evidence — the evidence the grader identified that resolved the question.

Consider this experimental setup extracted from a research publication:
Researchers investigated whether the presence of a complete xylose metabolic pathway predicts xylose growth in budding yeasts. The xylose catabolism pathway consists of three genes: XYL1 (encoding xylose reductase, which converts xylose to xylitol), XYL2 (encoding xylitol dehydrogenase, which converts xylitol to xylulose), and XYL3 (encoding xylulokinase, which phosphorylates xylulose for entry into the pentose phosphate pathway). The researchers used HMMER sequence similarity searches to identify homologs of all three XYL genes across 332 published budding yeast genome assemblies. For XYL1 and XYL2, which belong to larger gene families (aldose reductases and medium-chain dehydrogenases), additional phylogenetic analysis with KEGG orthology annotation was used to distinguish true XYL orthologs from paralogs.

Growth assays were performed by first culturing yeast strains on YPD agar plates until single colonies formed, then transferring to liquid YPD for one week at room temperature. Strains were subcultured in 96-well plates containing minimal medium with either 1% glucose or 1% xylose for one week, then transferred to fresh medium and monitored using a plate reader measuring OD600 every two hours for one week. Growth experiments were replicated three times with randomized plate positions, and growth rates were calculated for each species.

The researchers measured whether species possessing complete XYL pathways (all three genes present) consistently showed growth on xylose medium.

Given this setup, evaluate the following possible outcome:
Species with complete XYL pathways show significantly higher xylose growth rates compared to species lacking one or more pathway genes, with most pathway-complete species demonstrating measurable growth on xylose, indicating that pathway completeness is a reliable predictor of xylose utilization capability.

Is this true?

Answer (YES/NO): NO